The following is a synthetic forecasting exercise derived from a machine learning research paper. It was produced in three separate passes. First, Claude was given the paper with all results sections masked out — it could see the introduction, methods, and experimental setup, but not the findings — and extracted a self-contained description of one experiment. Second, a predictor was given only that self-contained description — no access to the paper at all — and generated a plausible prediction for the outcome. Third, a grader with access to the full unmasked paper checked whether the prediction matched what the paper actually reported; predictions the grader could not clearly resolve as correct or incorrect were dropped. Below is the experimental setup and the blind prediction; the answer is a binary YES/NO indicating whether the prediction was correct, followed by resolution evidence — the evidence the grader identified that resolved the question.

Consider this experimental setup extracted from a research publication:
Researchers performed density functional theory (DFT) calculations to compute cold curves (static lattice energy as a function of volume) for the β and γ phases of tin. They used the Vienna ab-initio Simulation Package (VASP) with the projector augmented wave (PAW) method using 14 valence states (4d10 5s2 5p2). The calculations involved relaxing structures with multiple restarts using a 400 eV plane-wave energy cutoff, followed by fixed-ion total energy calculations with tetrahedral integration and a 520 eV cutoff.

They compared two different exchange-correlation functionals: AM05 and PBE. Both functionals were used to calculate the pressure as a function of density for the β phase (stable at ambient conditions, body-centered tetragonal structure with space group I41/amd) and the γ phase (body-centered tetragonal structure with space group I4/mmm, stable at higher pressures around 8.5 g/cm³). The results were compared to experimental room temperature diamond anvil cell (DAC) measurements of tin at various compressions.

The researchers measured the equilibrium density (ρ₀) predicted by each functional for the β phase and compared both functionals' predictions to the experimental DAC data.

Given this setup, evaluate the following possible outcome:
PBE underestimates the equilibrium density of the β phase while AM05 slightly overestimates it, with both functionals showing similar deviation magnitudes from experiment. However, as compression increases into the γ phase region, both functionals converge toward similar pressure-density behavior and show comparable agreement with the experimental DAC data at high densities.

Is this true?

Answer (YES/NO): NO